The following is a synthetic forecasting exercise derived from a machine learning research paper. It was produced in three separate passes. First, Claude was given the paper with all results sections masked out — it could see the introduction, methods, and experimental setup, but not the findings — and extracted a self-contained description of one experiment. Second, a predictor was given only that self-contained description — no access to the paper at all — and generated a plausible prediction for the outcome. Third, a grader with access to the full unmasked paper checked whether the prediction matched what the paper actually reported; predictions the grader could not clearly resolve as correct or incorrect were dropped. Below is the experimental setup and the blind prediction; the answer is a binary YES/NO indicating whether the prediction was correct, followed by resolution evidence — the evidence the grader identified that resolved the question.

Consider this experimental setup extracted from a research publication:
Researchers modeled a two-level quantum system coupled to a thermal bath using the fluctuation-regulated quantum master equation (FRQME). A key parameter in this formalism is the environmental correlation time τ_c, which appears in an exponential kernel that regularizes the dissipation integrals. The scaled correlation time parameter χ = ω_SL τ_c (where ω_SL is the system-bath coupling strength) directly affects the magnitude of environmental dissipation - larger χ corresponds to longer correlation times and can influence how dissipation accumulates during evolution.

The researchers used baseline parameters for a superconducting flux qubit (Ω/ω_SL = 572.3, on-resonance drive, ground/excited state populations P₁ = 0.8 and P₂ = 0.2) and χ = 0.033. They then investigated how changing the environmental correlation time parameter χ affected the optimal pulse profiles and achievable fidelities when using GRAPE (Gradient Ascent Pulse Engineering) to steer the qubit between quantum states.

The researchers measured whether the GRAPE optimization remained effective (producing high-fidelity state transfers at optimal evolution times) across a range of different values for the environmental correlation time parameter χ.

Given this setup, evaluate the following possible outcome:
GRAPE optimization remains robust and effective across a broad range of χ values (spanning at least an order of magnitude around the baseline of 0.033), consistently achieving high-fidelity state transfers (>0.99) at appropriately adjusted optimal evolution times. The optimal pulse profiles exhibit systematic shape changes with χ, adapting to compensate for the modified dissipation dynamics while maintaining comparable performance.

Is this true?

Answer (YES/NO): YES